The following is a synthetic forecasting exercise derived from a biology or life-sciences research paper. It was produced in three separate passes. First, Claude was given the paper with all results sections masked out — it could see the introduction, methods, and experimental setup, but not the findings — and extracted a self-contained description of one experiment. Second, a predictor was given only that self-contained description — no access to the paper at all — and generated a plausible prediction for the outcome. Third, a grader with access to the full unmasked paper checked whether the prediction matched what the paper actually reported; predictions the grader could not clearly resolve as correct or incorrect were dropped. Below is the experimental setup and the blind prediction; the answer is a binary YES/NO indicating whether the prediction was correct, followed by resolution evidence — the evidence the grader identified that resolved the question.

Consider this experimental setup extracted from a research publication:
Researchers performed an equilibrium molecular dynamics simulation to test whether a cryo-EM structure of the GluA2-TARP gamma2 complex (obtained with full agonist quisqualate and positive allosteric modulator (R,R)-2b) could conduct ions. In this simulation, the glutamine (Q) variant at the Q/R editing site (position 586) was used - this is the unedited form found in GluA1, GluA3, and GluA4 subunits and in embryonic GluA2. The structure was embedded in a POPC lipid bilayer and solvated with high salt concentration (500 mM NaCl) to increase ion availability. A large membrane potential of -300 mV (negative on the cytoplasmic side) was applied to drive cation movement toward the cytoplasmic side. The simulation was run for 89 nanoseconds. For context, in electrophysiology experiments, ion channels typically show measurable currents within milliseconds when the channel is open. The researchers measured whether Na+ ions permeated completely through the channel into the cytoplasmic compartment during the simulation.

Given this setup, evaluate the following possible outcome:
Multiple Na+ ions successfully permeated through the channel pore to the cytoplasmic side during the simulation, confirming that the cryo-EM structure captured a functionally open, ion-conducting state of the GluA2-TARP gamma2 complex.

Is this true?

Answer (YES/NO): NO